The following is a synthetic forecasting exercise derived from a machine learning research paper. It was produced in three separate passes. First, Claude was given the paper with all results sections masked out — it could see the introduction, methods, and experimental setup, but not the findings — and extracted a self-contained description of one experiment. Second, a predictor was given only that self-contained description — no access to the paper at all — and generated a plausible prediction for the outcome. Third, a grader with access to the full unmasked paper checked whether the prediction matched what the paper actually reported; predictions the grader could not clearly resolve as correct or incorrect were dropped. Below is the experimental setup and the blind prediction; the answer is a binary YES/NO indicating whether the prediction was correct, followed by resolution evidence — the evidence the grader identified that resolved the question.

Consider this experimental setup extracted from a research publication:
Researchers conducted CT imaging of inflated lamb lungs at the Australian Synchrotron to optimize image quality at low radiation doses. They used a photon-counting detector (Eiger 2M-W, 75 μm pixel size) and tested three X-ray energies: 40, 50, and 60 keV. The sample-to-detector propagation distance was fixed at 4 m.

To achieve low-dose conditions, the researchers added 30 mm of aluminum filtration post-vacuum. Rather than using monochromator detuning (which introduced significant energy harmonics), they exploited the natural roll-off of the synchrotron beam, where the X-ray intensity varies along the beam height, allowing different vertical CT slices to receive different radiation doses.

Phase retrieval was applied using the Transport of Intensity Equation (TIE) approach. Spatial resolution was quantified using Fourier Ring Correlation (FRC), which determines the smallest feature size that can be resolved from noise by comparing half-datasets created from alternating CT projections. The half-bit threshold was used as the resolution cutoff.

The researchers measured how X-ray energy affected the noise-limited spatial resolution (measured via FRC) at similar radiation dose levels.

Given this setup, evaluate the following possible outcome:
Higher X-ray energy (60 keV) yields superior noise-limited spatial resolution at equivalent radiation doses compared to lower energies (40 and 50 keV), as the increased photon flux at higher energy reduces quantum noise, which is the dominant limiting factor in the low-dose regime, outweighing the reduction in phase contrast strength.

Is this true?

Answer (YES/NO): NO